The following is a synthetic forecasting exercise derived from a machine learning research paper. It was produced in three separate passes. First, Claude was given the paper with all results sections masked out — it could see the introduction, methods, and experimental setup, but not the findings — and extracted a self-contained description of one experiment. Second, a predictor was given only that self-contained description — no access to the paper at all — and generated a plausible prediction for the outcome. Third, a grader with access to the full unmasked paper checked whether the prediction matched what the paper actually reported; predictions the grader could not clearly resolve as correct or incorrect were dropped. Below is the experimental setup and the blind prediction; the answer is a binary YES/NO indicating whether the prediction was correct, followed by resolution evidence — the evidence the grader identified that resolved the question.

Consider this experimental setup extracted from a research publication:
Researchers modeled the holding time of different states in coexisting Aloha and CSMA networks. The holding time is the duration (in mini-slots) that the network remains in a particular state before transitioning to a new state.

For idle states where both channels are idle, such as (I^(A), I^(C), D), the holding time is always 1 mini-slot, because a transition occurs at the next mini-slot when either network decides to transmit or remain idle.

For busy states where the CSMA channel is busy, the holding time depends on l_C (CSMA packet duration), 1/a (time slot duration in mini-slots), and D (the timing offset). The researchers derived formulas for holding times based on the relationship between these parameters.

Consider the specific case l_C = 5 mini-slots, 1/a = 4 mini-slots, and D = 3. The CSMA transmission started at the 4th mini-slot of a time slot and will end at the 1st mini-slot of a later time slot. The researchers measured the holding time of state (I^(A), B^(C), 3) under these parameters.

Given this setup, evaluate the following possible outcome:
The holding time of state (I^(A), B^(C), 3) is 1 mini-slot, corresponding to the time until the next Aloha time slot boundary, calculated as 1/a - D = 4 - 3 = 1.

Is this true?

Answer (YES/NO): YES